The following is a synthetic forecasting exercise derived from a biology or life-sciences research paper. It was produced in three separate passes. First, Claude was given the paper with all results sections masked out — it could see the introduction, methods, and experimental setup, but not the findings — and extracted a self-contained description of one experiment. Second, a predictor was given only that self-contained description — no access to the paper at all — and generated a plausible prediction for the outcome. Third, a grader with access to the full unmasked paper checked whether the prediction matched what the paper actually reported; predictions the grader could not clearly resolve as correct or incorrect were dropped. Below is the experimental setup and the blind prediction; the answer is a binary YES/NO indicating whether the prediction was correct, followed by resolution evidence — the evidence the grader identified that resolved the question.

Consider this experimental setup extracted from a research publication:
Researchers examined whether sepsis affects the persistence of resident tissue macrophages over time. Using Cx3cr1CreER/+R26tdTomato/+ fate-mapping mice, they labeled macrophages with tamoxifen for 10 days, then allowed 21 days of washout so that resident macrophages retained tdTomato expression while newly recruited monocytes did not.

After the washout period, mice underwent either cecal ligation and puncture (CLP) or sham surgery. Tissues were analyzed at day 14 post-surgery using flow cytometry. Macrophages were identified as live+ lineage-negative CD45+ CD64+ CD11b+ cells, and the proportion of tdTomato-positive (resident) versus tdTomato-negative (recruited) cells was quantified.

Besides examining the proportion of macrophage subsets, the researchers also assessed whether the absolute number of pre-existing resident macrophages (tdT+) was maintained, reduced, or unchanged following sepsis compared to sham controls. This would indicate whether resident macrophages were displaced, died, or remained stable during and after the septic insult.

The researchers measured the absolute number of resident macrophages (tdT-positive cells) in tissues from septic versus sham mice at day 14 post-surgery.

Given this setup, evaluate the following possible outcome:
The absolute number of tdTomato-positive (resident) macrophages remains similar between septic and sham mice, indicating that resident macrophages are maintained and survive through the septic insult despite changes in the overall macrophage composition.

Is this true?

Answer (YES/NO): NO